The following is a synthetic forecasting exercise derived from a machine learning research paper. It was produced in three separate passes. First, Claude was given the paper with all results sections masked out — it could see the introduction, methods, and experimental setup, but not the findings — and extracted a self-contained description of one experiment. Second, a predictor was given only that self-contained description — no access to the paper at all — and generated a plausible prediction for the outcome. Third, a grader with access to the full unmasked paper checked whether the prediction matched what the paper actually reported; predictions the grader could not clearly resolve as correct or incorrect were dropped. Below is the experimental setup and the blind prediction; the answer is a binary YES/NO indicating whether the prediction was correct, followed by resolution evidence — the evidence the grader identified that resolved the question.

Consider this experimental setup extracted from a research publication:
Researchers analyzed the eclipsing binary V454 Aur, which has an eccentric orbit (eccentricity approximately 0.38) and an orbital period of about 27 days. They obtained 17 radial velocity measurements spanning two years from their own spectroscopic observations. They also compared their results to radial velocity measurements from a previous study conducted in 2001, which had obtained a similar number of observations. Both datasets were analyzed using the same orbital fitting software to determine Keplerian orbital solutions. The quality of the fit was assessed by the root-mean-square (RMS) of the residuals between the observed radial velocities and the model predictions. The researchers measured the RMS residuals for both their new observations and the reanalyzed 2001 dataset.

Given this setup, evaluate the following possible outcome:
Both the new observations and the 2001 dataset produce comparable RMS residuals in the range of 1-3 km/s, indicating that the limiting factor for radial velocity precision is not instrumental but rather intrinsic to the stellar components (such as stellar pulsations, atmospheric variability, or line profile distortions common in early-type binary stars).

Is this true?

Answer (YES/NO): NO